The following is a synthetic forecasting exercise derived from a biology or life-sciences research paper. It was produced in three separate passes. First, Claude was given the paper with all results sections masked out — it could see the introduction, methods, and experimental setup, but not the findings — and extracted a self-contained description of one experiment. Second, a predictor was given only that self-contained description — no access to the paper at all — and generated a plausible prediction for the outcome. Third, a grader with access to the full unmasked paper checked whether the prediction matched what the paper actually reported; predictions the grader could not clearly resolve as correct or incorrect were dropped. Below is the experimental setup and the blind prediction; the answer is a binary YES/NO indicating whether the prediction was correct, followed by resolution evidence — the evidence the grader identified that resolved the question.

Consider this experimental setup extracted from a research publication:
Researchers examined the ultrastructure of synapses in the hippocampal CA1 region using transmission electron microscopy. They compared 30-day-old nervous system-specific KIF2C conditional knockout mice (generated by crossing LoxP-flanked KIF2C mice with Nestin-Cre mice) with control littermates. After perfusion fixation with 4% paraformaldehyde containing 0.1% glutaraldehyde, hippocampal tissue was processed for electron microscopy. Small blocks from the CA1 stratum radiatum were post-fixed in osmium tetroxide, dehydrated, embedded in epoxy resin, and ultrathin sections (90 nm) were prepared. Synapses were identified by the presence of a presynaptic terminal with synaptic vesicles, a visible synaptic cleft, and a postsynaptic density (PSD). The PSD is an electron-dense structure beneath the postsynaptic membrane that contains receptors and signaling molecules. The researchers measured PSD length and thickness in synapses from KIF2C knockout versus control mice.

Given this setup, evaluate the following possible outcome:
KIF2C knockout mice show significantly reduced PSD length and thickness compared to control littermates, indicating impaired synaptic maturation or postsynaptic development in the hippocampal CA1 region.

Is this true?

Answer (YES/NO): YES